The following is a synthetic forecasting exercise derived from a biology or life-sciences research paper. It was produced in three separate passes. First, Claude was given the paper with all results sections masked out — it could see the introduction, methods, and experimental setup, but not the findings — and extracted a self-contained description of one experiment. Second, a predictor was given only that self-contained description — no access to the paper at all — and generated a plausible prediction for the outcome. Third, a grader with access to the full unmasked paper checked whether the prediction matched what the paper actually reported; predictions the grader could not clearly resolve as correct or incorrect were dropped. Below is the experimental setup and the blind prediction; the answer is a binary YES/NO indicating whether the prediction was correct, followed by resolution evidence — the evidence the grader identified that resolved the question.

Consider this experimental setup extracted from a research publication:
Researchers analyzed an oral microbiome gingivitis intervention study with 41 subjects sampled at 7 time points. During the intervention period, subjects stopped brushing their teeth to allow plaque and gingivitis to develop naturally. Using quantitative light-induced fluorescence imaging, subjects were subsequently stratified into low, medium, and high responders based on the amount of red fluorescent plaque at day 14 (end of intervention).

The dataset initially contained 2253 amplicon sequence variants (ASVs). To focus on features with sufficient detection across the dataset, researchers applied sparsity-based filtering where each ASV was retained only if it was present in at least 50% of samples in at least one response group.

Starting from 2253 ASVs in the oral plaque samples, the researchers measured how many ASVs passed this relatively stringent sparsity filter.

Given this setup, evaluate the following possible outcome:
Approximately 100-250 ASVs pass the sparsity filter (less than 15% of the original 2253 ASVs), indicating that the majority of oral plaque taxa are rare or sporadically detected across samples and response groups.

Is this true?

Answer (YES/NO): NO